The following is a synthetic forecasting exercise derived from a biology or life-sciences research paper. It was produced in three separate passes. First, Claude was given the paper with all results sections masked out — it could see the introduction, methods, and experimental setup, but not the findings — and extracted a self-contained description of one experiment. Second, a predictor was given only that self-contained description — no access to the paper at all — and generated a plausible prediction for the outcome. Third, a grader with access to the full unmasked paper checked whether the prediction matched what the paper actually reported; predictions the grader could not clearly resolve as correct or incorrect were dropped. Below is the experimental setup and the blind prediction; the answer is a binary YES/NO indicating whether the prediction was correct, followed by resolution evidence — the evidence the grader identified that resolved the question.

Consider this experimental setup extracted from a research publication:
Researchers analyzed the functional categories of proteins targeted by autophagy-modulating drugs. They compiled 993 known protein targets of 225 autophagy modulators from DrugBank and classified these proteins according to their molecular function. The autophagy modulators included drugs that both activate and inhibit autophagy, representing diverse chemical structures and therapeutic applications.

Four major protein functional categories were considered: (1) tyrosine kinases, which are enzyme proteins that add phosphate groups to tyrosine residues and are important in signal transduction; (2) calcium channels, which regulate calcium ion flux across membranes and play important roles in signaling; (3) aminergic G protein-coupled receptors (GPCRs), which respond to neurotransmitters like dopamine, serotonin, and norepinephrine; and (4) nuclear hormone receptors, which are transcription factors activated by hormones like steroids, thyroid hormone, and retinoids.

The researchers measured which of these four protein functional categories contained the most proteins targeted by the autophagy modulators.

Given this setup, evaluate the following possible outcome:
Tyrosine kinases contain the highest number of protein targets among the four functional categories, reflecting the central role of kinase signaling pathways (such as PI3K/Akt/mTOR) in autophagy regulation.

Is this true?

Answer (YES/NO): YES